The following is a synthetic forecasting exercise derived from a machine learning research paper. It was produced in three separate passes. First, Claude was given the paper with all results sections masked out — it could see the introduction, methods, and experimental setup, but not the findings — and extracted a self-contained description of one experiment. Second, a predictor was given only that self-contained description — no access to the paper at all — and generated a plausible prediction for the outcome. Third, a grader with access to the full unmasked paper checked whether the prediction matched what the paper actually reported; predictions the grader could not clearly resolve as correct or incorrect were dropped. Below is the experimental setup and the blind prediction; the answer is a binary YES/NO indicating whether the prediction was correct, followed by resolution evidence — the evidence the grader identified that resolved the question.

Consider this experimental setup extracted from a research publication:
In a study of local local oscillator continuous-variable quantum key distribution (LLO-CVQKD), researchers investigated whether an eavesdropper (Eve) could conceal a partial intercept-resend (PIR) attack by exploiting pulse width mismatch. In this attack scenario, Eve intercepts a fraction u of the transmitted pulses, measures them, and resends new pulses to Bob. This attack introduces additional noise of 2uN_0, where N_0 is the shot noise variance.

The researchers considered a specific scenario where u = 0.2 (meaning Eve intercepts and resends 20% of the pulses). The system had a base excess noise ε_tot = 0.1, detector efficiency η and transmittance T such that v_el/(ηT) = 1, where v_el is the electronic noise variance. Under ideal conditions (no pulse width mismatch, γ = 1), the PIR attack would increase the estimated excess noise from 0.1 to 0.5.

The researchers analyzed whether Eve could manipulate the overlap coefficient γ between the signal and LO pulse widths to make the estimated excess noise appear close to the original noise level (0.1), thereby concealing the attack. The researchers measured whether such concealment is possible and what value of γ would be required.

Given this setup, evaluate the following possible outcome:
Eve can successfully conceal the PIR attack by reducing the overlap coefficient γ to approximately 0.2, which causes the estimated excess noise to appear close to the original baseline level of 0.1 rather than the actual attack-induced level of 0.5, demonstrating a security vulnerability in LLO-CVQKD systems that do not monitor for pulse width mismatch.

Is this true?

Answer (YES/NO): NO